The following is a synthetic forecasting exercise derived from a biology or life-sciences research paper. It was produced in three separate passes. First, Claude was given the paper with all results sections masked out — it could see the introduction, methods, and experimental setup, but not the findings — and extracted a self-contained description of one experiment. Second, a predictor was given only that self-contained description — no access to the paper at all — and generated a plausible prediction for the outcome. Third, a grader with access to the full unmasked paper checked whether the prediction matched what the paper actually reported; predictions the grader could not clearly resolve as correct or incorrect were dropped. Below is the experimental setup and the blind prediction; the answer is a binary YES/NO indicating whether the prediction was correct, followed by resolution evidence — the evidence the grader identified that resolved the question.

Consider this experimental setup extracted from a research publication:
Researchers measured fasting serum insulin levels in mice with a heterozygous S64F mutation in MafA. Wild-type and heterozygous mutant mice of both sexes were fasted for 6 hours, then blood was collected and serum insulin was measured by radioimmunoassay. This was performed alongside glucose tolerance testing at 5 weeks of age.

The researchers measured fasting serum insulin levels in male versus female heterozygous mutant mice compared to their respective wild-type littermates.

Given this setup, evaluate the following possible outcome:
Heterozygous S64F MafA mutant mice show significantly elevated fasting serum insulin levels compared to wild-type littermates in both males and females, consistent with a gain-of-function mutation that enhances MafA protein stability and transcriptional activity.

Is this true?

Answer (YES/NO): NO